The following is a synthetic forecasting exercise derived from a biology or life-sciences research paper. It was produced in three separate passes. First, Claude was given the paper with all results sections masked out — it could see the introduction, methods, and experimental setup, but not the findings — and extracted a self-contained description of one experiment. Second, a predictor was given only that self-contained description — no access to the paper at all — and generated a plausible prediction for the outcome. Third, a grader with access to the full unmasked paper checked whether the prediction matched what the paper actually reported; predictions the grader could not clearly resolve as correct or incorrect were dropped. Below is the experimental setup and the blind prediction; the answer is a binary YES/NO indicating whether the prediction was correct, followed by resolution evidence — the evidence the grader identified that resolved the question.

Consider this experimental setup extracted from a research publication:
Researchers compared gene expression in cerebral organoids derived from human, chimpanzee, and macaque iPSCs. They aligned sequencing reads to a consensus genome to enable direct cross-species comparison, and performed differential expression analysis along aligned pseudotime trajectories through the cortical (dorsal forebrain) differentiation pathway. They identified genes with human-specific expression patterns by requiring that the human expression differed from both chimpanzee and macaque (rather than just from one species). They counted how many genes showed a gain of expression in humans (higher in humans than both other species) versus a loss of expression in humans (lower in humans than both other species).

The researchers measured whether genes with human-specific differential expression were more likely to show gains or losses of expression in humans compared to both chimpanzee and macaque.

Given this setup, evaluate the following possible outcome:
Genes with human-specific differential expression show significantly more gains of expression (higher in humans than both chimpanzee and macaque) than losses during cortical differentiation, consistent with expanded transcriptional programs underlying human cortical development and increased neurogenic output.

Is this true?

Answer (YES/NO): YES